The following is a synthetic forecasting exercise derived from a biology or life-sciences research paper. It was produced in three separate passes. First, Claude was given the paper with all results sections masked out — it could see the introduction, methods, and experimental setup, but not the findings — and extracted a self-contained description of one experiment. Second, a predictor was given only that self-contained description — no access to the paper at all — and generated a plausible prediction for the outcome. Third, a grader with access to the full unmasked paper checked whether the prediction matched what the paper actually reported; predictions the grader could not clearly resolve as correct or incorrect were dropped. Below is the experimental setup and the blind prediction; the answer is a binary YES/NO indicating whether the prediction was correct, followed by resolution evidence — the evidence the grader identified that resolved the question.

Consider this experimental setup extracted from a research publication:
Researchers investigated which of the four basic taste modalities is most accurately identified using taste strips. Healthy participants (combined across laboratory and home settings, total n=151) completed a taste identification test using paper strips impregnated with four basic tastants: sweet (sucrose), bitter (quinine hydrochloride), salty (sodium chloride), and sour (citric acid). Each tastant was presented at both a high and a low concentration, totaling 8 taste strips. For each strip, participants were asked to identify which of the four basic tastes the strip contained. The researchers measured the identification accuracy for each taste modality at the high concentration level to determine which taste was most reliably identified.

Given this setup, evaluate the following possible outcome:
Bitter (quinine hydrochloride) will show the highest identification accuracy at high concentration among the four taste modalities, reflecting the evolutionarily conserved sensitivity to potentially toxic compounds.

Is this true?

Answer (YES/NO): NO